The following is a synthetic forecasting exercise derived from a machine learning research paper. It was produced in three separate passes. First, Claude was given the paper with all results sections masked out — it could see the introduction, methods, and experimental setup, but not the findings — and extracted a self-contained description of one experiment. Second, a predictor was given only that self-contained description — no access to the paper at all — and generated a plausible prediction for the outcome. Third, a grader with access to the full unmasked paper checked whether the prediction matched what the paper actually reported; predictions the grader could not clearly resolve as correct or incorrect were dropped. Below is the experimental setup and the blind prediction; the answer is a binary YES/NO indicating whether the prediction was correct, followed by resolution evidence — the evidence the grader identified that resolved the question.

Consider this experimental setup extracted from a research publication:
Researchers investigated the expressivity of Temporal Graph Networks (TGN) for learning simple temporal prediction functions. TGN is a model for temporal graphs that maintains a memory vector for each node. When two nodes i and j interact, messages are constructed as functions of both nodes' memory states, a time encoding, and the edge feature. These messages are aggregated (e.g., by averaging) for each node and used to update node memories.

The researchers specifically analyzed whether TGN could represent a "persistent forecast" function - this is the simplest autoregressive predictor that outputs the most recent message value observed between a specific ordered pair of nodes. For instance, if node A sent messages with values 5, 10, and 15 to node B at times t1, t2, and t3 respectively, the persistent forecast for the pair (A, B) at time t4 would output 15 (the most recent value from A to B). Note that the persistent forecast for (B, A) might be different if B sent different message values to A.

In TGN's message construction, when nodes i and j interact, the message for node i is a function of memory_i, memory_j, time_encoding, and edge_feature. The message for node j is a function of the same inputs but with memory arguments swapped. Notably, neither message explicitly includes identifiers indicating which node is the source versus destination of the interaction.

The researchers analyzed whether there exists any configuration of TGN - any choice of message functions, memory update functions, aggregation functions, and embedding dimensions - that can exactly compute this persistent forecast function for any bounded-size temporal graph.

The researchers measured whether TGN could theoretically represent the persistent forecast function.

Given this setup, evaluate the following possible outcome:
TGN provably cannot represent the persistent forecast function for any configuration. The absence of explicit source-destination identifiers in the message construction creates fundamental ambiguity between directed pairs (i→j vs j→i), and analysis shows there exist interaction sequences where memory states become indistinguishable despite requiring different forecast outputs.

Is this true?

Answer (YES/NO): YES